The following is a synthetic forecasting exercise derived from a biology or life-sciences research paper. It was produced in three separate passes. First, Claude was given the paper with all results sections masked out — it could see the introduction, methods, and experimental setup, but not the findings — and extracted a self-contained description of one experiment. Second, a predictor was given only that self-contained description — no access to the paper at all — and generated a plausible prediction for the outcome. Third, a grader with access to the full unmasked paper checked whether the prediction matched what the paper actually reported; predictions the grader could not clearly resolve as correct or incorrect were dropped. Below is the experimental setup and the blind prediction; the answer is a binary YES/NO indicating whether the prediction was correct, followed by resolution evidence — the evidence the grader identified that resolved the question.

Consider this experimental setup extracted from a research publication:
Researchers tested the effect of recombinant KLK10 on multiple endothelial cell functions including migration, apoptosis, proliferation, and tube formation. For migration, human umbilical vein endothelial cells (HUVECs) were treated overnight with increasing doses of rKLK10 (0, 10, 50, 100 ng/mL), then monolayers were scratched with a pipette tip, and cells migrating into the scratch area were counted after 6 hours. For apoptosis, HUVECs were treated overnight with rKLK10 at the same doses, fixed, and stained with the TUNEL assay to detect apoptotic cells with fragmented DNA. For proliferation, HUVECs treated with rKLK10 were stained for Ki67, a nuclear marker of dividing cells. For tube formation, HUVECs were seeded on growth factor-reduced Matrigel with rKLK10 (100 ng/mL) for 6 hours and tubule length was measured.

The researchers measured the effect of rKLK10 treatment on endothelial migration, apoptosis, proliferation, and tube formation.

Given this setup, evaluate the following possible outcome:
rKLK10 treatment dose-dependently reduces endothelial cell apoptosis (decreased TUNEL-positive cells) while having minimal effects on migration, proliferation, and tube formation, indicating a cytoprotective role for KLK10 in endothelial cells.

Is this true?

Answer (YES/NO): NO